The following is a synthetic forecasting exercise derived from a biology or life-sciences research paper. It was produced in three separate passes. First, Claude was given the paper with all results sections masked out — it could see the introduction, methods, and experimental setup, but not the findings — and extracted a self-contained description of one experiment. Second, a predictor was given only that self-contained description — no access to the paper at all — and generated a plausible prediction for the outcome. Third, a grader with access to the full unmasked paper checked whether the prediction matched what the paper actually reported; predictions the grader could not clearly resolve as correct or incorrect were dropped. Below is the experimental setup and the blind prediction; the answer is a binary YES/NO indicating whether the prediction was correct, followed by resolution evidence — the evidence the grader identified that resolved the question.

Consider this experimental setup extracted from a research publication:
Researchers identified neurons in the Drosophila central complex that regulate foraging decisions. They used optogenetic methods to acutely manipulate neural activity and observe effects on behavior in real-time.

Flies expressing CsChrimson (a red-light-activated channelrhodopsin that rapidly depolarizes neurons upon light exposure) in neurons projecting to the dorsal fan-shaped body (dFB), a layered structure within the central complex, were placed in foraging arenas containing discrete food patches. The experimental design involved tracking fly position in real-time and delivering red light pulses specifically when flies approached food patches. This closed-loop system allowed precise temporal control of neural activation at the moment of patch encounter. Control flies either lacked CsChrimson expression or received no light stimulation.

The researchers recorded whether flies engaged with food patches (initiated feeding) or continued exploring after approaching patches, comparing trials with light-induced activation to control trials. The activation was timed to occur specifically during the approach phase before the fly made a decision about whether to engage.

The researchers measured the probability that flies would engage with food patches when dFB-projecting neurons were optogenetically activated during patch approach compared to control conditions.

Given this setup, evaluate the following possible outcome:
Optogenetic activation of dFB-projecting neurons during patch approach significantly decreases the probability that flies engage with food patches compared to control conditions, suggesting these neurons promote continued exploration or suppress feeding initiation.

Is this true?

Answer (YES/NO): YES